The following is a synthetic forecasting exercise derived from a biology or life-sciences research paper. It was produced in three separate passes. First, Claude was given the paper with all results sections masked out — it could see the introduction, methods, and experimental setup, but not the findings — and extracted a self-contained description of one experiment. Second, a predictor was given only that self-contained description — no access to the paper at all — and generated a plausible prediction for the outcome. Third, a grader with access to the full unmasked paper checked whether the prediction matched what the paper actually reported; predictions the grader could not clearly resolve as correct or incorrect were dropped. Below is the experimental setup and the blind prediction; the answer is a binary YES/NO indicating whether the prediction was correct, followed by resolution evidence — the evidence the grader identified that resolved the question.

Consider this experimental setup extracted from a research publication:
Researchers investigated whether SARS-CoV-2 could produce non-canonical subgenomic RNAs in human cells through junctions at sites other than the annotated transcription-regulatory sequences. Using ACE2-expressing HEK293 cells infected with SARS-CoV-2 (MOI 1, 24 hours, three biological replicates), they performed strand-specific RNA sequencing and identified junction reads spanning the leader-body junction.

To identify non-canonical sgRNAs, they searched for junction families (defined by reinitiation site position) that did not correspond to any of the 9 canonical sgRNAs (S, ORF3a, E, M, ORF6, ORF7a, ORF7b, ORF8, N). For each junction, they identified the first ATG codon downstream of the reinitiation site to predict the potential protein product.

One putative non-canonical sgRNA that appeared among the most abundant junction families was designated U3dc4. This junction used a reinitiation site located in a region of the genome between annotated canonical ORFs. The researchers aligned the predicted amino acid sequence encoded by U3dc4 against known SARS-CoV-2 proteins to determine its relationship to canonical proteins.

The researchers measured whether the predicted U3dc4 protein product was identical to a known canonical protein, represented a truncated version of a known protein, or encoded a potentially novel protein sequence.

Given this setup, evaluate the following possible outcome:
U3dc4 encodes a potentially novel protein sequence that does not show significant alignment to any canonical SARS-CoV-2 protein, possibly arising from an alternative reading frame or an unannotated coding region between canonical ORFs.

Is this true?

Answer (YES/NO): NO